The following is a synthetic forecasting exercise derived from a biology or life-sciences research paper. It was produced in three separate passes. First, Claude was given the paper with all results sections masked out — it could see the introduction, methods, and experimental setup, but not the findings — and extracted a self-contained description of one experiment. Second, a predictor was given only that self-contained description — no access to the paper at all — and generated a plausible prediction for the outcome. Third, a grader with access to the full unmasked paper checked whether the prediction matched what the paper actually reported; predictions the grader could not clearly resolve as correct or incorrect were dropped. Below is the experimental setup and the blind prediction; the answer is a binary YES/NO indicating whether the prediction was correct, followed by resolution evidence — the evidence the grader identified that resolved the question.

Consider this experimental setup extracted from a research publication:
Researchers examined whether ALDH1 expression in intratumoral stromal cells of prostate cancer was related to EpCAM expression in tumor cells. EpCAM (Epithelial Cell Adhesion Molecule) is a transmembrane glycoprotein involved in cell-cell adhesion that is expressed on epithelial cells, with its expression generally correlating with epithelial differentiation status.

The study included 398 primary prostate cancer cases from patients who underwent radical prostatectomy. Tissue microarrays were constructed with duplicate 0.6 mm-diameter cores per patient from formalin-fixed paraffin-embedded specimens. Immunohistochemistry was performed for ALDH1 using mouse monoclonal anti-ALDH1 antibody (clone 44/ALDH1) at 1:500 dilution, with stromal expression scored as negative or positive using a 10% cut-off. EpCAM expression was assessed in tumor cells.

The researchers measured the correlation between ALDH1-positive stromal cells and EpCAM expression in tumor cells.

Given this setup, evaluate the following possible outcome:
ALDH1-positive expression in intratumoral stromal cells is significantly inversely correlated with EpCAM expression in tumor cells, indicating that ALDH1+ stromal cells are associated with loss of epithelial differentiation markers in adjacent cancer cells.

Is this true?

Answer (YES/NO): NO